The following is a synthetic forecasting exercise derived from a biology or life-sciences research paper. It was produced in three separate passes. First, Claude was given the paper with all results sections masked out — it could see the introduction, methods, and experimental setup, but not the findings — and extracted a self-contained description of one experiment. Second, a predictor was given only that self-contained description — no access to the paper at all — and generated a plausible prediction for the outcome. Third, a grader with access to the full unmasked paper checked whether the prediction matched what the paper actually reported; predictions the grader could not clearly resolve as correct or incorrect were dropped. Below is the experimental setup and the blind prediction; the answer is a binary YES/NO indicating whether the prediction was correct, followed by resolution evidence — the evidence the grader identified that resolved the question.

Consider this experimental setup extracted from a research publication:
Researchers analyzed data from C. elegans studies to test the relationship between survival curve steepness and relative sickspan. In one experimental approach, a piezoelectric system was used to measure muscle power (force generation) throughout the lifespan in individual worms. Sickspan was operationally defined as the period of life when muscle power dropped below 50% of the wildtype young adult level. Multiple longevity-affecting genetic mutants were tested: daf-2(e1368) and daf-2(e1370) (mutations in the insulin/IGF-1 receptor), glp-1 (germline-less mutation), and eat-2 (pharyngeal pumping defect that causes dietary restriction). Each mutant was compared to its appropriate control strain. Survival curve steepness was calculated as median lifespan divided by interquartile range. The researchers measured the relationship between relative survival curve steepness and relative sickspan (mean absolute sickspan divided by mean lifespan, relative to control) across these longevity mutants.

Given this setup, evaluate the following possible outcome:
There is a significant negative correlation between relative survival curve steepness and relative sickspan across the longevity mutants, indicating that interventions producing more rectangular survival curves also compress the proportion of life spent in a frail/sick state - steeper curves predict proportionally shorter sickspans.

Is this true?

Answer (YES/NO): YES